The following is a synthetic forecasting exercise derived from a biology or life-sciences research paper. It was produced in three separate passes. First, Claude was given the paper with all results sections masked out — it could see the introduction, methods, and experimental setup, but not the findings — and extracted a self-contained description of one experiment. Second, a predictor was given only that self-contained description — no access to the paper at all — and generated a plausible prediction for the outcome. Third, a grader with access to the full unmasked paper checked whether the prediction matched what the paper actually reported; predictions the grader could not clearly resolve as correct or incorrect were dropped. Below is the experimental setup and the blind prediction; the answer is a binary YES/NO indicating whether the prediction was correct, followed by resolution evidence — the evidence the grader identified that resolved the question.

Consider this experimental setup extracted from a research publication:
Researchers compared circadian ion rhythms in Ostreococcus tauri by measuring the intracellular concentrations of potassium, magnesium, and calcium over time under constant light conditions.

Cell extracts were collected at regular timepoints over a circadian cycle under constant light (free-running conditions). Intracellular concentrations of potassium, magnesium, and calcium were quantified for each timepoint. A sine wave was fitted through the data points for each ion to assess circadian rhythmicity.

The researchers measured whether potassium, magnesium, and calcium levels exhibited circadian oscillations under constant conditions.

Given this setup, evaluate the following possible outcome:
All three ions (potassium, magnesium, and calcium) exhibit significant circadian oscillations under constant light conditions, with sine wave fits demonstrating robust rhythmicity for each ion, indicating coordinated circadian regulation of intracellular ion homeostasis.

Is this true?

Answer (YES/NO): NO